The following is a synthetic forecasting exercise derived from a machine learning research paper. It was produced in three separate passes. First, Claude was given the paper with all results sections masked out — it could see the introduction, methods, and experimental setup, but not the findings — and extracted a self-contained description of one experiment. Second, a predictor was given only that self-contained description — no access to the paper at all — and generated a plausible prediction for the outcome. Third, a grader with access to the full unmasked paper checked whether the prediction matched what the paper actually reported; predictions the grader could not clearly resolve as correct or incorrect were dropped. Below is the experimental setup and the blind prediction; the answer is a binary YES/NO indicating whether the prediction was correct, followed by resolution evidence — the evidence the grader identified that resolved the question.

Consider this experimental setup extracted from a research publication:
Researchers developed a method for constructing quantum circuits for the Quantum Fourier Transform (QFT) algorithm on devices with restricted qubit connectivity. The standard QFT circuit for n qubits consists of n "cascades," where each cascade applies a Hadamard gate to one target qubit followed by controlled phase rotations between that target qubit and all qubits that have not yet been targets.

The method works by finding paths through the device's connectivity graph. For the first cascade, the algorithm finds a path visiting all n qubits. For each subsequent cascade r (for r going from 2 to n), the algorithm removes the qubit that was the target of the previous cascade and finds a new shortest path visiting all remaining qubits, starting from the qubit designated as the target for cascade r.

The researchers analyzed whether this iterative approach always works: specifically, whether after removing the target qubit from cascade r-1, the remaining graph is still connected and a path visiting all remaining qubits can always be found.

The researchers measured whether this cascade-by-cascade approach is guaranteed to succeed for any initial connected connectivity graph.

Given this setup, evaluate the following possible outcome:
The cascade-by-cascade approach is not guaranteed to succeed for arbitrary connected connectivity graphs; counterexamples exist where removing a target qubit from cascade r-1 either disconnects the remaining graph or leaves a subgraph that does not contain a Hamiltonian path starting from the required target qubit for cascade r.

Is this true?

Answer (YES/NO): NO